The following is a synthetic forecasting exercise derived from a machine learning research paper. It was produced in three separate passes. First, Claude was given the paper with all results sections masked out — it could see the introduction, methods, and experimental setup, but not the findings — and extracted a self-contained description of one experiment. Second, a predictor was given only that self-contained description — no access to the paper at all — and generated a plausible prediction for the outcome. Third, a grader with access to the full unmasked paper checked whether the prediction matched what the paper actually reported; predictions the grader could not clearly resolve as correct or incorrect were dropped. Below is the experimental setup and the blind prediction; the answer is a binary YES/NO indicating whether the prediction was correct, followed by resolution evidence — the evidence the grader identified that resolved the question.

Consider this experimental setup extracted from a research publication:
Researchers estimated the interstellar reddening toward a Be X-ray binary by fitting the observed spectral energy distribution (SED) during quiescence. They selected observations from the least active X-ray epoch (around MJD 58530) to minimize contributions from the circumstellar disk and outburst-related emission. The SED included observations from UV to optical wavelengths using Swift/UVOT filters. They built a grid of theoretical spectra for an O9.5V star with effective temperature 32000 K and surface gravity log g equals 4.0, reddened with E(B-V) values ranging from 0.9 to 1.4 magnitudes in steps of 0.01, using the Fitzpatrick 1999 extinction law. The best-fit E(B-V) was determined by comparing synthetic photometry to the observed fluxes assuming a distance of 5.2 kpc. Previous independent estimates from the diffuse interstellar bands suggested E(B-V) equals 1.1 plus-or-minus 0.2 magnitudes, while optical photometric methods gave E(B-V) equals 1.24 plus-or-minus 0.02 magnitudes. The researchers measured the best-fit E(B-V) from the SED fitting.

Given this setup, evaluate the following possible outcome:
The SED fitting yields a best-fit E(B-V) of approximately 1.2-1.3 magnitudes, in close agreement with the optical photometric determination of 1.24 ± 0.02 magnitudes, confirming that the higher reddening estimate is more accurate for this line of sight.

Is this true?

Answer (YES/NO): YES